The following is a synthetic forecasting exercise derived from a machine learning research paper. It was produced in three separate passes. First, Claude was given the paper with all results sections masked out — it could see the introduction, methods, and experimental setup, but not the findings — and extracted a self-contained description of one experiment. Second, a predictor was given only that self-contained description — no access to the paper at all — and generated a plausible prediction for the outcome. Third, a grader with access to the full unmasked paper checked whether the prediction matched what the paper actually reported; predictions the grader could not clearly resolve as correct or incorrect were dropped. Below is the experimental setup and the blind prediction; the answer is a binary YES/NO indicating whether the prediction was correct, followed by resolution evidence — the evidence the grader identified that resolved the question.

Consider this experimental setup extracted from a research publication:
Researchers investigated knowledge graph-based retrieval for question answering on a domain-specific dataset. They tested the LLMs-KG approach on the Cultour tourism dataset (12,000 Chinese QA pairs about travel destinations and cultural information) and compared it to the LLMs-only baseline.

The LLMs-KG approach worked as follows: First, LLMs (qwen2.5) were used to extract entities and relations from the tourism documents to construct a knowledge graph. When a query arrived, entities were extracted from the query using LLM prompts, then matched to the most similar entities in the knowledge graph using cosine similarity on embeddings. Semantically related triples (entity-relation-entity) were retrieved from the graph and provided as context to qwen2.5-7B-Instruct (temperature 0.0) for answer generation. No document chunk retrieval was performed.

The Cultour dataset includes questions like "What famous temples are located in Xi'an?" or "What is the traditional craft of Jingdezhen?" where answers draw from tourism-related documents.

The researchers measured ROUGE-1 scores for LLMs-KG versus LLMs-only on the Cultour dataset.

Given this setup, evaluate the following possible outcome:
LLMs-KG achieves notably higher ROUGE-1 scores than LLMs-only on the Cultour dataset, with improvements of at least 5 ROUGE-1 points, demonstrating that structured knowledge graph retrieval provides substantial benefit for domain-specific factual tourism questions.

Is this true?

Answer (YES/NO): NO